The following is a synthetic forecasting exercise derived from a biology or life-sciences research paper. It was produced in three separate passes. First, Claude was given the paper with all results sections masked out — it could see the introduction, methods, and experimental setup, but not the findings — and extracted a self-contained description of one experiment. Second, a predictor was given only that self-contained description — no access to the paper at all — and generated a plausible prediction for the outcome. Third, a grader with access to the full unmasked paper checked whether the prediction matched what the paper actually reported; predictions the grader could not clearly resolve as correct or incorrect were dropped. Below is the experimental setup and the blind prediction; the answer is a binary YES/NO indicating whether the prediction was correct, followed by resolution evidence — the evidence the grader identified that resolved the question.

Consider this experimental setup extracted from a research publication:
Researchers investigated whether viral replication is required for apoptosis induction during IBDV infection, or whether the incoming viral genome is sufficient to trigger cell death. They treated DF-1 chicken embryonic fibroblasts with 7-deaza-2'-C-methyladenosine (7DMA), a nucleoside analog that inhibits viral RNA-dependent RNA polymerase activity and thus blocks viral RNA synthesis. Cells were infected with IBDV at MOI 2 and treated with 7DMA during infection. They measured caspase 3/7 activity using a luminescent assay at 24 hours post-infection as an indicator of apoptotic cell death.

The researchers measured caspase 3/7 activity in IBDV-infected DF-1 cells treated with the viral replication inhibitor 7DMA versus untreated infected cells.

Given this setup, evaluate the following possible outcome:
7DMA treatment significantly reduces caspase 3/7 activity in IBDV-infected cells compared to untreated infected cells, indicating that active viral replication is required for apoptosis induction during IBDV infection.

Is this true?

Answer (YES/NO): YES